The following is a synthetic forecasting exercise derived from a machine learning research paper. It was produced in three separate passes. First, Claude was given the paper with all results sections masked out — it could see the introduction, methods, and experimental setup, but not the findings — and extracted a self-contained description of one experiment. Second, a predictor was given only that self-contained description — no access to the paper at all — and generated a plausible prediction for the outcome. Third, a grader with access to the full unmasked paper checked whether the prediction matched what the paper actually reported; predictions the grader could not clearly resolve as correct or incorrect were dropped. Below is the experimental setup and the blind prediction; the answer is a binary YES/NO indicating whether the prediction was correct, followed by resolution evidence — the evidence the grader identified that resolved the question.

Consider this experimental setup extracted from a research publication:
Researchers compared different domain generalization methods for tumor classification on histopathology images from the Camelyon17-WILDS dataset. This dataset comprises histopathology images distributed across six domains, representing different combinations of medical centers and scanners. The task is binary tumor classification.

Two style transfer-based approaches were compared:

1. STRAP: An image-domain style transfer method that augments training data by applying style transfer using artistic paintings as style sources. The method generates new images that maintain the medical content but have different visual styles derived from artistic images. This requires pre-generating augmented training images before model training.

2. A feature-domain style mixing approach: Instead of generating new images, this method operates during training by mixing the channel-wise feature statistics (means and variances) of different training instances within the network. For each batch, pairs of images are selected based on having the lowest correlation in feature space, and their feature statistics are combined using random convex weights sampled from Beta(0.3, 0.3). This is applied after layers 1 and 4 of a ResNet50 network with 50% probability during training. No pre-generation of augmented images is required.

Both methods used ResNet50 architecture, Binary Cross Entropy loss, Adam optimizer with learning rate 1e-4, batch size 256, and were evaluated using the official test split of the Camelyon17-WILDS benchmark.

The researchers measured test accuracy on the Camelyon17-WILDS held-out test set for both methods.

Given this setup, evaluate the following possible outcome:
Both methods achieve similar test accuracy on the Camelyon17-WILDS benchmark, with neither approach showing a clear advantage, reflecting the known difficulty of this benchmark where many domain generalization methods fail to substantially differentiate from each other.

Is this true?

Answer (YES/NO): NO